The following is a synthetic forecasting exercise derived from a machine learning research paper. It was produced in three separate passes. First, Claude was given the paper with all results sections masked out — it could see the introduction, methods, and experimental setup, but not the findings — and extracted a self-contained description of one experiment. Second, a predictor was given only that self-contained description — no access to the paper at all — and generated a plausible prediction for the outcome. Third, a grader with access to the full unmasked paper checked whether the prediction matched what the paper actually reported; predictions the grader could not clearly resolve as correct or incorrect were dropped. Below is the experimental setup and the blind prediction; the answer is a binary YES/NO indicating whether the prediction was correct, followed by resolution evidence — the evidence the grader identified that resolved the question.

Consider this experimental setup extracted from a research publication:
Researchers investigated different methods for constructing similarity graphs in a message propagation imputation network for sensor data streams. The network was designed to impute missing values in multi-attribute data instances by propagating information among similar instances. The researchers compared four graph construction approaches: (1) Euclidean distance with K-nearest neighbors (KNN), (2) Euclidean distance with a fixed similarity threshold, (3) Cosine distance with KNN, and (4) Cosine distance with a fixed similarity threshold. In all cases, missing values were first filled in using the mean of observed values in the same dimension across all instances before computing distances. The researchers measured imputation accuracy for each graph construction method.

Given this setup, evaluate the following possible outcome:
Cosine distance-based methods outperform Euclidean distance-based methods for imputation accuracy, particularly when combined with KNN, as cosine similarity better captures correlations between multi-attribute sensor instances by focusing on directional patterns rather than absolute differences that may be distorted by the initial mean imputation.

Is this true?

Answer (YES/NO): NO